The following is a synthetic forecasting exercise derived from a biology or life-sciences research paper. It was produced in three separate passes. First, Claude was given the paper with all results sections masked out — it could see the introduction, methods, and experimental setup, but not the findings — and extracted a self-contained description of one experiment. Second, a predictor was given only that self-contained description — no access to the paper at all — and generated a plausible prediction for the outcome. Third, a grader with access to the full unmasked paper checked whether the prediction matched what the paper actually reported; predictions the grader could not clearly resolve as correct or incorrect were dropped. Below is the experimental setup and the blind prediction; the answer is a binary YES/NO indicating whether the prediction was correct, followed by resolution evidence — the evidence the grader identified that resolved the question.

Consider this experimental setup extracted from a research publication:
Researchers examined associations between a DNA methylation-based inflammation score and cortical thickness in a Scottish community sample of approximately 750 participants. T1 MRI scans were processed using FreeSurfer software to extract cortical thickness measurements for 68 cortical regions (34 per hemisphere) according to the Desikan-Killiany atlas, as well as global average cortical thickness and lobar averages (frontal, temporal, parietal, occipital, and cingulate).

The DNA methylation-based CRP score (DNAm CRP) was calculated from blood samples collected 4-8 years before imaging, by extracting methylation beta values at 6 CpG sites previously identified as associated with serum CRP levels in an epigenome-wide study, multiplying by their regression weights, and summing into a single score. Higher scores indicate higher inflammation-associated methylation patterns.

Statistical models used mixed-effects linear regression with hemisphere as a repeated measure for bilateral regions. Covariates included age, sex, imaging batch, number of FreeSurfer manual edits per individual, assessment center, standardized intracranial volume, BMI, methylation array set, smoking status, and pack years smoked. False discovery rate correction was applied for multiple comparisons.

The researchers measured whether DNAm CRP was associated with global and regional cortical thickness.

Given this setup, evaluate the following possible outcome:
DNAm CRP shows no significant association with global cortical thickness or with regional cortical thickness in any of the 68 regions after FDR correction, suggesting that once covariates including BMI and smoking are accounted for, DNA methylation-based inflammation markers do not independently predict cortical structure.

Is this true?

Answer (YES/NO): NO